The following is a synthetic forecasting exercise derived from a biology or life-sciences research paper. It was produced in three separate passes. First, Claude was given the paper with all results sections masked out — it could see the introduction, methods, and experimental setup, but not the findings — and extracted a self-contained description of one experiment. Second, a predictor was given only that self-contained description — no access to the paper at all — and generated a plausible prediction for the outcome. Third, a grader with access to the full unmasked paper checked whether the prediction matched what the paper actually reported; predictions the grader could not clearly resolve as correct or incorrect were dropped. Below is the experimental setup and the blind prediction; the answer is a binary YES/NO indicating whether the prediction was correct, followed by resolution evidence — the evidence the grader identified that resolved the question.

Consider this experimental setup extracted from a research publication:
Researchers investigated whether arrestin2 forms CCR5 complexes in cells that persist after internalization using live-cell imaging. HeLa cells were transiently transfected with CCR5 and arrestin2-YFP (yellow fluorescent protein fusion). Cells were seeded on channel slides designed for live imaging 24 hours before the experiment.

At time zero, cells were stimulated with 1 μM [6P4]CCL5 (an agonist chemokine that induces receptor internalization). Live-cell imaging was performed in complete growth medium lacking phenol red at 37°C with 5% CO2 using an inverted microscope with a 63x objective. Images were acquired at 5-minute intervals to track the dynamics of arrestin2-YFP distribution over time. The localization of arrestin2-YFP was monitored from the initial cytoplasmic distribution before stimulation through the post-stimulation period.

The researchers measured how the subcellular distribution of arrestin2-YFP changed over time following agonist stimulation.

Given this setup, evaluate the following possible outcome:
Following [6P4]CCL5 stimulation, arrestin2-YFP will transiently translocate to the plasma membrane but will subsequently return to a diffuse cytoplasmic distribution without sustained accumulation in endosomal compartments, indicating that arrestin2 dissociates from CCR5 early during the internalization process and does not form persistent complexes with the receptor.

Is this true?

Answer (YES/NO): NO